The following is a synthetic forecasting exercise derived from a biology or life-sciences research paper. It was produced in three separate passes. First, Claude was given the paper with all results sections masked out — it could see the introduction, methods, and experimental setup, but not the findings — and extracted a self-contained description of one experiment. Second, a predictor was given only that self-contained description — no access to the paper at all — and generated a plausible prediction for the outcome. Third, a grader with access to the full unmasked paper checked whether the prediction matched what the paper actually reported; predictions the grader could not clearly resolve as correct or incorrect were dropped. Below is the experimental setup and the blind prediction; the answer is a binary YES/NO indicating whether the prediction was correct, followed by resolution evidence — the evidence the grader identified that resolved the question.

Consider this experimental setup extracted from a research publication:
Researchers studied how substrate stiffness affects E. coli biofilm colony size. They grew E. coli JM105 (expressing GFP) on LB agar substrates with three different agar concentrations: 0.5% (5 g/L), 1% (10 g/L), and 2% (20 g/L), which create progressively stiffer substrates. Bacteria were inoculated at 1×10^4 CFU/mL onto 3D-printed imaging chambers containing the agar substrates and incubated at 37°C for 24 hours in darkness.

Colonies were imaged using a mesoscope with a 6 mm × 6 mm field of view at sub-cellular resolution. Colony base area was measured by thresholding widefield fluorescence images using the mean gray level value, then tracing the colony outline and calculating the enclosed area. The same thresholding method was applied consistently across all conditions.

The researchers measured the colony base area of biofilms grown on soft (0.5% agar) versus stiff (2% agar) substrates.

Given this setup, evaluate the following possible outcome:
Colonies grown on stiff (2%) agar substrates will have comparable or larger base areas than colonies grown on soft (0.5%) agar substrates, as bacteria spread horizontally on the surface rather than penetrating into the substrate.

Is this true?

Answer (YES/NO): NO